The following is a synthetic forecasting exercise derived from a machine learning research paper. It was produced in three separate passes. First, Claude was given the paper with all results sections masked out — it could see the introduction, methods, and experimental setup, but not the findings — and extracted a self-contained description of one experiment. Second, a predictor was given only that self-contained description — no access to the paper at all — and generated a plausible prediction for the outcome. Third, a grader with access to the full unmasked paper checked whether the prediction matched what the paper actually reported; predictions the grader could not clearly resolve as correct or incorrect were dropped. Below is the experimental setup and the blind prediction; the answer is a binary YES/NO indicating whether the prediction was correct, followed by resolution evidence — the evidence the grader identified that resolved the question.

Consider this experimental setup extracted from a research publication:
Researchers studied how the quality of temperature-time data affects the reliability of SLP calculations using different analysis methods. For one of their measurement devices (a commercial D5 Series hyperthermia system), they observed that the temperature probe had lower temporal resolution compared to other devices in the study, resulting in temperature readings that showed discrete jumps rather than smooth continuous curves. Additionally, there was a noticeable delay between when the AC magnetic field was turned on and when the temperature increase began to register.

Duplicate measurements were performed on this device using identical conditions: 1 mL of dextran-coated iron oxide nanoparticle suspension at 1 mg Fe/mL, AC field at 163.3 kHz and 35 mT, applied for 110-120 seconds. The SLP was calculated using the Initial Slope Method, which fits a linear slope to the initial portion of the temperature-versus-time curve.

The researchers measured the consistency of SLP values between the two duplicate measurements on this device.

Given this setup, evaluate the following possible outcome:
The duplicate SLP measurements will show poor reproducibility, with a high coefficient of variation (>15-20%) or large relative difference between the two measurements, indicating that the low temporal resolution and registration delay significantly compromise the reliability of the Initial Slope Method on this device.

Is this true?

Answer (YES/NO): YES